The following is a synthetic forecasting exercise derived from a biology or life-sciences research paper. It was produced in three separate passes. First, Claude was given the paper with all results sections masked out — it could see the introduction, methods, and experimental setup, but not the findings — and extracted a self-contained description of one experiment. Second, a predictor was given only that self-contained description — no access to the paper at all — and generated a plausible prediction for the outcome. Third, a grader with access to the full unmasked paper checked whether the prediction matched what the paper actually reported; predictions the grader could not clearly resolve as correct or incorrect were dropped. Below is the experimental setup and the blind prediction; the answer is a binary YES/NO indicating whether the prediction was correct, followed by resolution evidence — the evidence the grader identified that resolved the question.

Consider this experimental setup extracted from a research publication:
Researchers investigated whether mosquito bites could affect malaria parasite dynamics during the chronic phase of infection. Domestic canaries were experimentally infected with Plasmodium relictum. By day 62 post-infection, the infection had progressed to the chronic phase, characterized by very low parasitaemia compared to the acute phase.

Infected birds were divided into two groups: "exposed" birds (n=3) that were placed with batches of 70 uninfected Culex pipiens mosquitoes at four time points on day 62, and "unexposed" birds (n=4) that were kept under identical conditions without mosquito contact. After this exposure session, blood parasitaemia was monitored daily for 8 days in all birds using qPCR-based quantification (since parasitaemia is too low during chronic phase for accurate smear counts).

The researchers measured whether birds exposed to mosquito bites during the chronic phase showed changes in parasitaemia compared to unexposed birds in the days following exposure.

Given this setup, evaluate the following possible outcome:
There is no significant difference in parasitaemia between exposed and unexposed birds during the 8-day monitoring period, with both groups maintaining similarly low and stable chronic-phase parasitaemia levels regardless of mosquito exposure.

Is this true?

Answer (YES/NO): NO